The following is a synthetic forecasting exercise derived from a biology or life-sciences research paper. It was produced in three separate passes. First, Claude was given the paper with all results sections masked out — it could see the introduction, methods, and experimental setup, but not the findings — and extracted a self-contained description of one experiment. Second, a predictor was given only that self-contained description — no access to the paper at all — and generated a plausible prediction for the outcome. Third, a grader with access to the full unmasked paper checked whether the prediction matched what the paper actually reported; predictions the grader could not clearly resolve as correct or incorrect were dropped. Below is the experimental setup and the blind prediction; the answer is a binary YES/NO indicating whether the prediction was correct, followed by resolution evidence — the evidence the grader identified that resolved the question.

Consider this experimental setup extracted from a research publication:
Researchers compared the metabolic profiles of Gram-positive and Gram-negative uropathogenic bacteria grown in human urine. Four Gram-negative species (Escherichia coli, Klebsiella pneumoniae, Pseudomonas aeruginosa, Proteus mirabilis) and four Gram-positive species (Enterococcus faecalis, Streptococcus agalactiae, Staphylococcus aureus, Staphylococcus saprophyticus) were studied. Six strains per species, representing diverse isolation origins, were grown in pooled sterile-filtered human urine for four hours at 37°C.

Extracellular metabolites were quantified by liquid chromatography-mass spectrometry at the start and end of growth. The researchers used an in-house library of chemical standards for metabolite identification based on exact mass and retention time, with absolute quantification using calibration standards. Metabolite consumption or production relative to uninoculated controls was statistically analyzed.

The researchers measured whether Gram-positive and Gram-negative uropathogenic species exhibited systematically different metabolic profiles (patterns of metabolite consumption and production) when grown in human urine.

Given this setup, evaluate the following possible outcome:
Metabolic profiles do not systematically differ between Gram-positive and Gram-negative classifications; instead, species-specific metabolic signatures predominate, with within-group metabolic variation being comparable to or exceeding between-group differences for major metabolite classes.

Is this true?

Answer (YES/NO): NO